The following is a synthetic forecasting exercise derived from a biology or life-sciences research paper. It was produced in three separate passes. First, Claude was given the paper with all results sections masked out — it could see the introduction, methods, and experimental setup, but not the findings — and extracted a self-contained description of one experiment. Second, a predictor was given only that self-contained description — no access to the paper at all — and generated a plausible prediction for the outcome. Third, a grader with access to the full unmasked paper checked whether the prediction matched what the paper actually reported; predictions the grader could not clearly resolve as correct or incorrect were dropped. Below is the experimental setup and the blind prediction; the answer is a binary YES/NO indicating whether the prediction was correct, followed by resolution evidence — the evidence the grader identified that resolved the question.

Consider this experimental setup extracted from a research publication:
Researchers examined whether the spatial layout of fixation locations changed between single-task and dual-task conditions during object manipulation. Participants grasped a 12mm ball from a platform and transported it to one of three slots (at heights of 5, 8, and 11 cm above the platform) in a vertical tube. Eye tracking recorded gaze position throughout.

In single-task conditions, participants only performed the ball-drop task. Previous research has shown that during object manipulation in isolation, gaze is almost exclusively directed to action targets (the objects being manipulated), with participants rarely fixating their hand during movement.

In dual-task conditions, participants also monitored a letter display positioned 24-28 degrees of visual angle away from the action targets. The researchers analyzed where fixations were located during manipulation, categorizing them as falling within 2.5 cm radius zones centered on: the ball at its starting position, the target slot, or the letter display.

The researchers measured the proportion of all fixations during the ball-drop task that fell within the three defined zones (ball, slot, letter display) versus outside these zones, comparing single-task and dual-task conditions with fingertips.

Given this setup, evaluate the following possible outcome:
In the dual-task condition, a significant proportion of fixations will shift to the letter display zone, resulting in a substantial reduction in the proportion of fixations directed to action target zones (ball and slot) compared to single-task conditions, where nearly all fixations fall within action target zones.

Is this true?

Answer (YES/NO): YES